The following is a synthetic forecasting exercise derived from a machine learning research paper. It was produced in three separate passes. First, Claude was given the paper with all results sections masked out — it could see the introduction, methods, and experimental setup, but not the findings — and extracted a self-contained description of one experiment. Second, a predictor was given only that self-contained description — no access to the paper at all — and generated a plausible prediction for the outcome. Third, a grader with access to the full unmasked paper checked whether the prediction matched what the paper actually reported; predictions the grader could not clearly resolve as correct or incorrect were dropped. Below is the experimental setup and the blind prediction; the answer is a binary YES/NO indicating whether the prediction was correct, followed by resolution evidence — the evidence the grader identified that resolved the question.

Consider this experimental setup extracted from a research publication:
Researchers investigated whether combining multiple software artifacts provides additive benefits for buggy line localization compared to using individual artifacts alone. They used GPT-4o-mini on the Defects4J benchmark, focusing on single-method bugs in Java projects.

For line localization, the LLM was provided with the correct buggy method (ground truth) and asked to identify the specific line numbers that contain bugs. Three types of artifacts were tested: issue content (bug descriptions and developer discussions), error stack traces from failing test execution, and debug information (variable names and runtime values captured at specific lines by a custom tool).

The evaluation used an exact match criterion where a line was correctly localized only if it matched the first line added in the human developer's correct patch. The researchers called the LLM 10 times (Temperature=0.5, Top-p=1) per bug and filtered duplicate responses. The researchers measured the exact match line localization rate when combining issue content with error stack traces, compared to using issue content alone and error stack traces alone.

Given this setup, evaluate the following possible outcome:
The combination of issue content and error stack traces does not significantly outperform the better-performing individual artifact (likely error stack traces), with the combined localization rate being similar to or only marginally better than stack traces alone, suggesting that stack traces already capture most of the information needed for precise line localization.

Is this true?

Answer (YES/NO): NO